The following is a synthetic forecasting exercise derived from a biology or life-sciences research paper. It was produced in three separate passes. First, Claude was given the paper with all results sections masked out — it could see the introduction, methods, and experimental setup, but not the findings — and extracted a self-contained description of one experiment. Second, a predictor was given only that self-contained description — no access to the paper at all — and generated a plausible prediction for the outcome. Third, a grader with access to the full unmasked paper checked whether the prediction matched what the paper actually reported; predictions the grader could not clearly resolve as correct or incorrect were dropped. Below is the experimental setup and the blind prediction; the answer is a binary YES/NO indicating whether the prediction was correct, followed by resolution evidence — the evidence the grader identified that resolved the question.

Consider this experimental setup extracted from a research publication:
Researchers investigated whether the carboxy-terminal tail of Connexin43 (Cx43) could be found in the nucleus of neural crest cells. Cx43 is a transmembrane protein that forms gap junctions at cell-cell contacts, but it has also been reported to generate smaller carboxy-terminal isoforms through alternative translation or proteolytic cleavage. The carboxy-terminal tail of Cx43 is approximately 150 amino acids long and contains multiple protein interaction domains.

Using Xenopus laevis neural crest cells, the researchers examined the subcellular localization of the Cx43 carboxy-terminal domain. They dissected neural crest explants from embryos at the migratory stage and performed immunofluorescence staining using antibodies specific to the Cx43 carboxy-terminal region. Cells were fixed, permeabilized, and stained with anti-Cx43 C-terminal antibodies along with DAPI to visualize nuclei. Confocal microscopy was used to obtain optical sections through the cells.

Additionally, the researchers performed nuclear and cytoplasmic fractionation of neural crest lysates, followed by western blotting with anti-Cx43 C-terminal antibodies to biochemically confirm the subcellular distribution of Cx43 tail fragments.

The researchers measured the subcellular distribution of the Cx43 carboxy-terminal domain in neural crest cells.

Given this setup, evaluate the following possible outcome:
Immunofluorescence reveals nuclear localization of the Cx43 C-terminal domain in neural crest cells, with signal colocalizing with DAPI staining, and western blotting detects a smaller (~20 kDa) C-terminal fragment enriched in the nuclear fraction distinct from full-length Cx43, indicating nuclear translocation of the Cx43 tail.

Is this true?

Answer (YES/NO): YES